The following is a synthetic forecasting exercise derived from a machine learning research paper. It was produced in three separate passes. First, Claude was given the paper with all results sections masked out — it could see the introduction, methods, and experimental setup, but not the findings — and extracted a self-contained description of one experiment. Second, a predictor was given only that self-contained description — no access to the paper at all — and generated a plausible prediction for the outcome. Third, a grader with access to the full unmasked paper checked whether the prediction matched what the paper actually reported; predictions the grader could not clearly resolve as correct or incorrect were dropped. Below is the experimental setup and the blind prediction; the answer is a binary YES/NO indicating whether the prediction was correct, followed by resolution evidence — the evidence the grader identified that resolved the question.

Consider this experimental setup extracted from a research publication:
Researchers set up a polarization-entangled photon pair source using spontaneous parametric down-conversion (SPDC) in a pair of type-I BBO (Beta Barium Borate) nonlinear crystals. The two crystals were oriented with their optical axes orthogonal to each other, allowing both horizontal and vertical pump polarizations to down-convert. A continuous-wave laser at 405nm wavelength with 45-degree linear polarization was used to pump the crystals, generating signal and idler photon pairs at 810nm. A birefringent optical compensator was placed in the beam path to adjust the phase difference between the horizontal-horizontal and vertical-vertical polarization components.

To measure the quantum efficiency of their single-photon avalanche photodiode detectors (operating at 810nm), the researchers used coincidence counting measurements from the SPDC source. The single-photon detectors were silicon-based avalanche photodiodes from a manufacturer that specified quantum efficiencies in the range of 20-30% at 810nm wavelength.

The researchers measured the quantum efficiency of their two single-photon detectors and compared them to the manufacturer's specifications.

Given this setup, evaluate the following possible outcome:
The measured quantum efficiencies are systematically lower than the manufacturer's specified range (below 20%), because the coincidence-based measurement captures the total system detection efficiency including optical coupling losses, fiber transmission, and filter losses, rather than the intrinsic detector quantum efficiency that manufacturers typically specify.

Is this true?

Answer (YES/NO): NO